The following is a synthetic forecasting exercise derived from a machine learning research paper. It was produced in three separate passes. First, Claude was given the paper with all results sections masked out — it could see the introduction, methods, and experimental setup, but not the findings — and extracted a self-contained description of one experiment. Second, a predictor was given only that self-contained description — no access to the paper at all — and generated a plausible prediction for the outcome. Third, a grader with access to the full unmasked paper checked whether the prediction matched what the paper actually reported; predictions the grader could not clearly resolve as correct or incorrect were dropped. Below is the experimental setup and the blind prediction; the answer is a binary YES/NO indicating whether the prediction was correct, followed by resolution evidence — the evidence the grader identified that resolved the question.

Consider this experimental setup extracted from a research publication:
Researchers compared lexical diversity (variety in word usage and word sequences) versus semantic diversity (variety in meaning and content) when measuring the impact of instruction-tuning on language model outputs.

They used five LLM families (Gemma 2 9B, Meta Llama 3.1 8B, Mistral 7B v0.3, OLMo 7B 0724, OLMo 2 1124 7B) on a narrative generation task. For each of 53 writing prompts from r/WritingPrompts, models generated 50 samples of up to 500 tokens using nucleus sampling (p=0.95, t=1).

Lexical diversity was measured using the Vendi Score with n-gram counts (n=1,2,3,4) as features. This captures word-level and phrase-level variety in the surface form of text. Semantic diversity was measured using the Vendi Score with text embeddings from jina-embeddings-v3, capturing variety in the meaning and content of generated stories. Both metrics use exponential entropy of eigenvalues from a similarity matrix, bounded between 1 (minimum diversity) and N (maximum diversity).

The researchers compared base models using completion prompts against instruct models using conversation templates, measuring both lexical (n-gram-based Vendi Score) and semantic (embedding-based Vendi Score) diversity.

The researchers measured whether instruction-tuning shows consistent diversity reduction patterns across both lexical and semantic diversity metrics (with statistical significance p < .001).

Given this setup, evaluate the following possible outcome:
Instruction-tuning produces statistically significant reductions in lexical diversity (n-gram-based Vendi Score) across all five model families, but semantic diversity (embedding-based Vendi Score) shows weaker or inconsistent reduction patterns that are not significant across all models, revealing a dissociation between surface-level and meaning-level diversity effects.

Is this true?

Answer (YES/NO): NO